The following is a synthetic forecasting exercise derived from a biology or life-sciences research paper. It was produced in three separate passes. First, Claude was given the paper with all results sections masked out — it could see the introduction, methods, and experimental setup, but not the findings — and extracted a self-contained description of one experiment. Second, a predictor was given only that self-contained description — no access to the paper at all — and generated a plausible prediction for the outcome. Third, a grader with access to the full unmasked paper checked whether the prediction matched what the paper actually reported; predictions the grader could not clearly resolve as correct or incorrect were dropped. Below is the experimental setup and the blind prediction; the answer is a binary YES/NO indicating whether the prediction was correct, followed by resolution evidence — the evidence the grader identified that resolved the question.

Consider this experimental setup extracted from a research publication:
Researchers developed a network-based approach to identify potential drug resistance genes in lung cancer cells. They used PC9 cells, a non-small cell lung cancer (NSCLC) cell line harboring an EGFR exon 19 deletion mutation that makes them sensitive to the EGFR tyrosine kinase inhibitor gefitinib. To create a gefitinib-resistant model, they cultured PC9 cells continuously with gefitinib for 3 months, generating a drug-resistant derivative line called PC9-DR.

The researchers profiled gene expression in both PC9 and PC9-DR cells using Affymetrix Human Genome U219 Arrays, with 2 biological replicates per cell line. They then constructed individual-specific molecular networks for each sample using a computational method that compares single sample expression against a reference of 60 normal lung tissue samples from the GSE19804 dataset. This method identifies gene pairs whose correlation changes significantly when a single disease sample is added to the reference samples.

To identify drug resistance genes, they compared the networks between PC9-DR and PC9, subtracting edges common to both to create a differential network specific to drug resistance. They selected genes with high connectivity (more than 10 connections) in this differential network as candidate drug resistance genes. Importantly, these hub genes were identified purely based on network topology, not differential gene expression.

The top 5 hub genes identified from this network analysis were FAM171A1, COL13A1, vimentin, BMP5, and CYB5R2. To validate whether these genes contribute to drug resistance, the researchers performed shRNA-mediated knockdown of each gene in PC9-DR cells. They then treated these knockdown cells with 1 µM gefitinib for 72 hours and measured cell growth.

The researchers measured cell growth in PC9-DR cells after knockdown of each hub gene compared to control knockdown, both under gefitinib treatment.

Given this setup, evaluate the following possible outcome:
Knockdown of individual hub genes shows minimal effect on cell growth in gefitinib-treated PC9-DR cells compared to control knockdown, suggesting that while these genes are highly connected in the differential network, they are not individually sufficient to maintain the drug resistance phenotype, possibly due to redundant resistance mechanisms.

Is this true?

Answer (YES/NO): YES